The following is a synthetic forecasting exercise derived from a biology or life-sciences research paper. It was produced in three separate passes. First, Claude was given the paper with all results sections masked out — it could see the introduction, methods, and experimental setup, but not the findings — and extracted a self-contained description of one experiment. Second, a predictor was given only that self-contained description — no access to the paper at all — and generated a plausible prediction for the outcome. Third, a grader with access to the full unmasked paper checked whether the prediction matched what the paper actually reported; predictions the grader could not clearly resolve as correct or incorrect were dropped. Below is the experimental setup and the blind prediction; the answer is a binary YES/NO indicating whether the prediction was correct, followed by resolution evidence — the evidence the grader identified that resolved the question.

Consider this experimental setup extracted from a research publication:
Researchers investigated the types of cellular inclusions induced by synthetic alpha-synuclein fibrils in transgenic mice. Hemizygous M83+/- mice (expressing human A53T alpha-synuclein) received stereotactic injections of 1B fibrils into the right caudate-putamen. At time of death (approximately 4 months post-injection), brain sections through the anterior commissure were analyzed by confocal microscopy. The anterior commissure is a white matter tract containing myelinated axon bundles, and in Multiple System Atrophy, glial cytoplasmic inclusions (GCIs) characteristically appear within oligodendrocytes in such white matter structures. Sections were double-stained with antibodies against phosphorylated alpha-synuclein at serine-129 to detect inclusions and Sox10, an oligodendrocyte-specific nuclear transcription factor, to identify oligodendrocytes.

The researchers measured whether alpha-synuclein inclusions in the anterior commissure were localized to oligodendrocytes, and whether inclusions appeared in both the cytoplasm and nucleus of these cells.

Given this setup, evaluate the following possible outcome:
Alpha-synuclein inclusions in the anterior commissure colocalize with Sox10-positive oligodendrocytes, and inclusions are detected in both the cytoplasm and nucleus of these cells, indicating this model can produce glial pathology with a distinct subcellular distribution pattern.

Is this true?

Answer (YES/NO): YES